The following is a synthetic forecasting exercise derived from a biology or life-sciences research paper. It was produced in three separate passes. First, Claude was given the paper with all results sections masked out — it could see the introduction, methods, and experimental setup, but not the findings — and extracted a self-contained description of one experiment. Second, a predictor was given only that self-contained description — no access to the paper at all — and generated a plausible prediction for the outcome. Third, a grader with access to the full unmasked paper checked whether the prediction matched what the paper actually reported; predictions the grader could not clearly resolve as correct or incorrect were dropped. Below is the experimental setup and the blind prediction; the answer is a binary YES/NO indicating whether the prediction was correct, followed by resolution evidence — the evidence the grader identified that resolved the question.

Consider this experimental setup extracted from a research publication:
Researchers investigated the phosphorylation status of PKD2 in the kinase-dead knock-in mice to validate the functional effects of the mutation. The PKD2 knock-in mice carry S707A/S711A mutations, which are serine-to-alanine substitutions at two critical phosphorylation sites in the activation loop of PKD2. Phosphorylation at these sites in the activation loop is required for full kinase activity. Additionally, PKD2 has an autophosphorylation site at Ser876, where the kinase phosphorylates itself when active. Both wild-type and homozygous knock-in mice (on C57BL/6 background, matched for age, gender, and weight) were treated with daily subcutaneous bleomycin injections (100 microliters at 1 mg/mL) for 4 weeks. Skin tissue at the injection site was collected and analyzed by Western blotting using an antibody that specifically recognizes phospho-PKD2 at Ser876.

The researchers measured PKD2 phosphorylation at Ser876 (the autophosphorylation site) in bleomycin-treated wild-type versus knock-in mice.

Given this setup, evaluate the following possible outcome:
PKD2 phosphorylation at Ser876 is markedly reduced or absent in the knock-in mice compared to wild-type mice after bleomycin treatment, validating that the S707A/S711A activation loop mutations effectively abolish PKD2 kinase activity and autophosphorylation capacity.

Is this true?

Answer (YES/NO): YES